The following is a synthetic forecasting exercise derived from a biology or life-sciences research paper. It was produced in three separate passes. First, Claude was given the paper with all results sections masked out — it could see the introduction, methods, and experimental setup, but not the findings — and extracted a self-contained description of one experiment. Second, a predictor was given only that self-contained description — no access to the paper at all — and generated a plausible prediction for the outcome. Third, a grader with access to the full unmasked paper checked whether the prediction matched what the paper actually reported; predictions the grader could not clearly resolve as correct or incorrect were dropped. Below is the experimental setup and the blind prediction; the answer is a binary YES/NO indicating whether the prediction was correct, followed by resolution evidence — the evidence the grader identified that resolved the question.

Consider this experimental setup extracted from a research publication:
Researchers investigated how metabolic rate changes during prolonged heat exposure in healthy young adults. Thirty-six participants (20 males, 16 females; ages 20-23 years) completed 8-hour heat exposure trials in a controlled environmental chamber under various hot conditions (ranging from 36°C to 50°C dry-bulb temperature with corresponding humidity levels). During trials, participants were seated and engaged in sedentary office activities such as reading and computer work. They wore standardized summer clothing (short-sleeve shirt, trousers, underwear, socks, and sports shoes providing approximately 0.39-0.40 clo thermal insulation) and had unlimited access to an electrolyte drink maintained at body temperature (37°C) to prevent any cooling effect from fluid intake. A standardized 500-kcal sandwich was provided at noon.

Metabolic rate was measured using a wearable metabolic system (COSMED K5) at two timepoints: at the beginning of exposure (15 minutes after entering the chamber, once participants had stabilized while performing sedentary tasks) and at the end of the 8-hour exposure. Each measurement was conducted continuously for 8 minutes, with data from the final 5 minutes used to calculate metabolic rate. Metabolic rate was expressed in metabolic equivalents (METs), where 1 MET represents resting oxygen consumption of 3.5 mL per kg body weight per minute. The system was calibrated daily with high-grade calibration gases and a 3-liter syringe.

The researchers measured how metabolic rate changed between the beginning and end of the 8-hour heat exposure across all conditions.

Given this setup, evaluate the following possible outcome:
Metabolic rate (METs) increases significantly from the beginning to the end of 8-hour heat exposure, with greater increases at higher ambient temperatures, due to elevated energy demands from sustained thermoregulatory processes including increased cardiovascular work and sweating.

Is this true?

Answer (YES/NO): YES